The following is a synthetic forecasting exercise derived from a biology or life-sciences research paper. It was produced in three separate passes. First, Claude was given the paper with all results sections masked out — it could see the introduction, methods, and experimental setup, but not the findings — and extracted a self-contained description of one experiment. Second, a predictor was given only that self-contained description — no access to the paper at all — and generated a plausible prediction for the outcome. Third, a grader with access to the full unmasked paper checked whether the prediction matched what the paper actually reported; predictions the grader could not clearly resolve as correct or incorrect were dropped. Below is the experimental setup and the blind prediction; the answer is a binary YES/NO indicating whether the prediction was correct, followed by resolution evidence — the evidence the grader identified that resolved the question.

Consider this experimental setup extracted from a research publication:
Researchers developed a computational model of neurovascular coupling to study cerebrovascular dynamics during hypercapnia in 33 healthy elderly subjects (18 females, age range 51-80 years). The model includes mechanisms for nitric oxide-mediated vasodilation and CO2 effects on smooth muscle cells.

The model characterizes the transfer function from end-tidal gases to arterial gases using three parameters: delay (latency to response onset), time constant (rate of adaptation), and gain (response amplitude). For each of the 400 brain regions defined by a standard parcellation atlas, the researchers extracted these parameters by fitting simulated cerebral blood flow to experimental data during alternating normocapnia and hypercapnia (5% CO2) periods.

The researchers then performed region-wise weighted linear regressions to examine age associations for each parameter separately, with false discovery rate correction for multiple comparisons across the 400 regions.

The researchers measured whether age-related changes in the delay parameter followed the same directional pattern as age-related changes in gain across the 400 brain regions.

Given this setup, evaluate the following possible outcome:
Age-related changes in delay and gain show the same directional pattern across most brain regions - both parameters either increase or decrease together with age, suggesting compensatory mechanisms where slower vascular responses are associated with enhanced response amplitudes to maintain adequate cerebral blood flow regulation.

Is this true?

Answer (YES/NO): NO